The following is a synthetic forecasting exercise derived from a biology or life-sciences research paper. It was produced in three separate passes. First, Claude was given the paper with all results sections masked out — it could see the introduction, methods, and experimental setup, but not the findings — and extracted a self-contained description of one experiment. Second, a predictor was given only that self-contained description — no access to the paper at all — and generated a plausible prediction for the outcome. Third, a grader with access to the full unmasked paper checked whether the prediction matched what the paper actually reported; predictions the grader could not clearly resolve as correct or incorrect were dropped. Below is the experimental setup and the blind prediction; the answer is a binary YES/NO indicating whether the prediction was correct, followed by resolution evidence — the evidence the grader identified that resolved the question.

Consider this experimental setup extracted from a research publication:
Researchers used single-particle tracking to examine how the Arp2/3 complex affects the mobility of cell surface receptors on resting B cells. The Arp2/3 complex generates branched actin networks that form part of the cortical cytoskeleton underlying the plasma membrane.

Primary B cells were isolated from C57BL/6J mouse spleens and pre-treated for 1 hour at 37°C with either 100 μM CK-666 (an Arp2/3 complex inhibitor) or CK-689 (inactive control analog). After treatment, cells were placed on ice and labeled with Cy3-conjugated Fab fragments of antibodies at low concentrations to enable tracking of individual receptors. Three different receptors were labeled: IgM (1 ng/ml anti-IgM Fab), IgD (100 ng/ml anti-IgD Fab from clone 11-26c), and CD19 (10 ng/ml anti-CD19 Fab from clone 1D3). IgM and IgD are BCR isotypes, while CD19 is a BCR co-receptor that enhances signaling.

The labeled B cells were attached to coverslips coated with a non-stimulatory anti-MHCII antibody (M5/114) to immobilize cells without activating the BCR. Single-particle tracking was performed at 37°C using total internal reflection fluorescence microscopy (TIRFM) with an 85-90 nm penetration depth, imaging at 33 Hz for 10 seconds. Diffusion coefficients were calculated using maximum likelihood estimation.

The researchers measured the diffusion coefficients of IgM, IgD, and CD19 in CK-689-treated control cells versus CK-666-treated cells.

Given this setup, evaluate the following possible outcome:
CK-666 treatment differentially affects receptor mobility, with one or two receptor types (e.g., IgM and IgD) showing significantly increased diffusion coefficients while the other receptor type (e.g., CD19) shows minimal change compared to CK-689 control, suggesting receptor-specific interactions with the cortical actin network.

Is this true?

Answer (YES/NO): NO